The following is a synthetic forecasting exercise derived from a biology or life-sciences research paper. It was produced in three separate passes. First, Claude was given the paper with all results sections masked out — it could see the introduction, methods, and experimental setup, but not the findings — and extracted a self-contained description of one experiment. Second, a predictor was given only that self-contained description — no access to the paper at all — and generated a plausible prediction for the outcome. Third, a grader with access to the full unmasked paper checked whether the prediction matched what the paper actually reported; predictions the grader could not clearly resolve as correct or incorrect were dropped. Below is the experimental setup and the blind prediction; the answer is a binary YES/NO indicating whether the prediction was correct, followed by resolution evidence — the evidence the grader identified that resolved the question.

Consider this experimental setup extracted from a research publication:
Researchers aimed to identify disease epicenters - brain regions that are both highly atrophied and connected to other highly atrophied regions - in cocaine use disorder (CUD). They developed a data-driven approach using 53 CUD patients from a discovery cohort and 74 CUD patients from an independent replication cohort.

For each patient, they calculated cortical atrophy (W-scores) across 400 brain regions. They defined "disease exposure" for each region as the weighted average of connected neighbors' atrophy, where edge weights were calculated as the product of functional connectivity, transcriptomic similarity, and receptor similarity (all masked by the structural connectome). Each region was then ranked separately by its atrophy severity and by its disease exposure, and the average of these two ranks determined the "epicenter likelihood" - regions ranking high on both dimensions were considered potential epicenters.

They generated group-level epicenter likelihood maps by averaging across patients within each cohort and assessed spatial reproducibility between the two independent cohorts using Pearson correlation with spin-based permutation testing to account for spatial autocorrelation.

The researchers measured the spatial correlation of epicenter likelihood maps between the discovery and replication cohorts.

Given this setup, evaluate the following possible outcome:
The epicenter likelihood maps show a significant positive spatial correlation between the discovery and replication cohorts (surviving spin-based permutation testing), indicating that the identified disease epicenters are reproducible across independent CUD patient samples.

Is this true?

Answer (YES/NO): YES